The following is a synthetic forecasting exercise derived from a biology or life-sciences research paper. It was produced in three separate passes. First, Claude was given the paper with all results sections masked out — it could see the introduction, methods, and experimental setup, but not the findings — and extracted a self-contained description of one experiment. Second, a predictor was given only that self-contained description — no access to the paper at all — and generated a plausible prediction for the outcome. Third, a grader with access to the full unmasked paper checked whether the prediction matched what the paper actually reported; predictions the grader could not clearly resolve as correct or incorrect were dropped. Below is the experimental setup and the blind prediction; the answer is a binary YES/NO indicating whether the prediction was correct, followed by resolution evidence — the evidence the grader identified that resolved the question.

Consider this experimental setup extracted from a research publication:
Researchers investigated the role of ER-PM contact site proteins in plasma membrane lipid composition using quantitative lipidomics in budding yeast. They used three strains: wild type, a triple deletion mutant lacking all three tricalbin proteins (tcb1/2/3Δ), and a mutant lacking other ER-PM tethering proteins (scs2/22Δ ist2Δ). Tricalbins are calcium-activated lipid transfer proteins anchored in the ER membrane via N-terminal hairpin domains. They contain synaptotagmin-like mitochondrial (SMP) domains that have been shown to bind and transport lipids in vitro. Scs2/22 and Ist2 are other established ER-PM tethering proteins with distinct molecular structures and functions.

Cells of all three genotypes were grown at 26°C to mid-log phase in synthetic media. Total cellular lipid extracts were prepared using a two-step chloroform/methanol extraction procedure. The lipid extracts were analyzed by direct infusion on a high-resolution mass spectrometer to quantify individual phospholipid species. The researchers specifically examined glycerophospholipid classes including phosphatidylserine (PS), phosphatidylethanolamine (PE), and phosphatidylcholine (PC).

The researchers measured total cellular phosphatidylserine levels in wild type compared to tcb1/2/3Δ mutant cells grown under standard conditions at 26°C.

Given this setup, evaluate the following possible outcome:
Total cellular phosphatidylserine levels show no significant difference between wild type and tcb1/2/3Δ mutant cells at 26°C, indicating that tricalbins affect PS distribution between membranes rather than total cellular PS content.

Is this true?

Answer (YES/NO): YES